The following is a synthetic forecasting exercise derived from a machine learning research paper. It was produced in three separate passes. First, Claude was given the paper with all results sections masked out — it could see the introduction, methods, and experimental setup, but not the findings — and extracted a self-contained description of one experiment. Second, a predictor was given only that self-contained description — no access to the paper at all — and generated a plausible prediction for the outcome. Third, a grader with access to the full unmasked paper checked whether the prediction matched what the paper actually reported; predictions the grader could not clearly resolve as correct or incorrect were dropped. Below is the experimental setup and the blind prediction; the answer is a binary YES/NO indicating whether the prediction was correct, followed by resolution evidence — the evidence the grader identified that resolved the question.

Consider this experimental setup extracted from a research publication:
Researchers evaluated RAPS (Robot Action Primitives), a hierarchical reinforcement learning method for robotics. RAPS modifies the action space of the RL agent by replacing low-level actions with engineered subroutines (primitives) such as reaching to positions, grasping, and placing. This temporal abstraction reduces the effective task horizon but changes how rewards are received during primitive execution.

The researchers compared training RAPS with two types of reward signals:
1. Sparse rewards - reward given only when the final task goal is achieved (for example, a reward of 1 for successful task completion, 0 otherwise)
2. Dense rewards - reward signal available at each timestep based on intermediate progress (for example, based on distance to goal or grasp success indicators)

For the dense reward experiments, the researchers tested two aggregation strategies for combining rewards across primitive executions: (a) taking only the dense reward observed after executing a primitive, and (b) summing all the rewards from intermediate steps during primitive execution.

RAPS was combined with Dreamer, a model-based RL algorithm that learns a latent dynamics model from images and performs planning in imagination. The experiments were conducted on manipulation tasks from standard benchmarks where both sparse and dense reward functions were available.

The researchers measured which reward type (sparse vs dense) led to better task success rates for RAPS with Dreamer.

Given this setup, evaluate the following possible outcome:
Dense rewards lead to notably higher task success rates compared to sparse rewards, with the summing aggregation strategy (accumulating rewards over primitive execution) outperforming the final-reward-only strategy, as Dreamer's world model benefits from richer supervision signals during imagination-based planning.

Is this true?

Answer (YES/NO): NO